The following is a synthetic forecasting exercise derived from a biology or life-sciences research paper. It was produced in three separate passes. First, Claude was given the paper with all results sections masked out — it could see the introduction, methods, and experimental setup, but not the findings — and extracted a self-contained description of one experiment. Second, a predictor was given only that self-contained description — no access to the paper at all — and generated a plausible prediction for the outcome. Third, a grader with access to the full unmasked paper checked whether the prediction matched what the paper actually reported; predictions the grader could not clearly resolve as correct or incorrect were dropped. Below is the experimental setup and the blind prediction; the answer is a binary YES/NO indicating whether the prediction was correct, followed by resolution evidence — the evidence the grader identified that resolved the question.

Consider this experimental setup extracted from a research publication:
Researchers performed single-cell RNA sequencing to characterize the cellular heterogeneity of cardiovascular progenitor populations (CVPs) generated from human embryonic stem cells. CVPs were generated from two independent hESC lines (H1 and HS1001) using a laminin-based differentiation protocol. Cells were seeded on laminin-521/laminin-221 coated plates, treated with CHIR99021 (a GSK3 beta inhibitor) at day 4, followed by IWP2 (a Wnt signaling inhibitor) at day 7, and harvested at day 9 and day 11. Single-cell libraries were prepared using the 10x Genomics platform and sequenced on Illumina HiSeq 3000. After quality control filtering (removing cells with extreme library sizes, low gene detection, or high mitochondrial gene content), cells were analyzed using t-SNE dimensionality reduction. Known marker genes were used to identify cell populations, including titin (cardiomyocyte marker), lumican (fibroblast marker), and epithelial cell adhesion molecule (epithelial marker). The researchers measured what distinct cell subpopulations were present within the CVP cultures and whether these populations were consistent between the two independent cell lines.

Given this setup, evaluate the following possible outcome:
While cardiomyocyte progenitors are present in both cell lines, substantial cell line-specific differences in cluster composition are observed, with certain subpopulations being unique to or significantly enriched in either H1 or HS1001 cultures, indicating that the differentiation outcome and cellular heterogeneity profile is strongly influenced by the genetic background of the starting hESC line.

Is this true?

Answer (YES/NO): NO